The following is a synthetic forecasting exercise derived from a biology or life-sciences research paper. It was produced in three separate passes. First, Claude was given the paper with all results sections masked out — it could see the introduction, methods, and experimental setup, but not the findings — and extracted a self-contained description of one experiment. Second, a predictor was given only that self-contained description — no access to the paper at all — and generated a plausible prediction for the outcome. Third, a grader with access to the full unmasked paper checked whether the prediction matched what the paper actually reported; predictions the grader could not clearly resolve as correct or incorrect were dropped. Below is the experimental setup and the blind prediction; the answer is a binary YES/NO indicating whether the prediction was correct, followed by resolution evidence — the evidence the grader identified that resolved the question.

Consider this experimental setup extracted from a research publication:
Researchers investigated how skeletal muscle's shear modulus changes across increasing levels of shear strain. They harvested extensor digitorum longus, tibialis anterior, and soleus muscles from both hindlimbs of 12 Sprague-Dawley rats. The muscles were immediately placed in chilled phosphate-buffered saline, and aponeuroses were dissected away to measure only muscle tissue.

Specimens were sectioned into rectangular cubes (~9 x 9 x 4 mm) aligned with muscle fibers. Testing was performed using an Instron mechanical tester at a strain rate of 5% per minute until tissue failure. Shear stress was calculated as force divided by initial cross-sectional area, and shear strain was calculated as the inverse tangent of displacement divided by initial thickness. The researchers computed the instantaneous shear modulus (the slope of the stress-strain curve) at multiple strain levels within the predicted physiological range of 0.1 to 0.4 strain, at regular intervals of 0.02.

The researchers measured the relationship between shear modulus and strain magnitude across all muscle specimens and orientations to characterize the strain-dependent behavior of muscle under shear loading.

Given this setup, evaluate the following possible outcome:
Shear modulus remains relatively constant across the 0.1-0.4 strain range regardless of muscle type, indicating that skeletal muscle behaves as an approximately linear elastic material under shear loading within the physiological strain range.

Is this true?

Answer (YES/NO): NO